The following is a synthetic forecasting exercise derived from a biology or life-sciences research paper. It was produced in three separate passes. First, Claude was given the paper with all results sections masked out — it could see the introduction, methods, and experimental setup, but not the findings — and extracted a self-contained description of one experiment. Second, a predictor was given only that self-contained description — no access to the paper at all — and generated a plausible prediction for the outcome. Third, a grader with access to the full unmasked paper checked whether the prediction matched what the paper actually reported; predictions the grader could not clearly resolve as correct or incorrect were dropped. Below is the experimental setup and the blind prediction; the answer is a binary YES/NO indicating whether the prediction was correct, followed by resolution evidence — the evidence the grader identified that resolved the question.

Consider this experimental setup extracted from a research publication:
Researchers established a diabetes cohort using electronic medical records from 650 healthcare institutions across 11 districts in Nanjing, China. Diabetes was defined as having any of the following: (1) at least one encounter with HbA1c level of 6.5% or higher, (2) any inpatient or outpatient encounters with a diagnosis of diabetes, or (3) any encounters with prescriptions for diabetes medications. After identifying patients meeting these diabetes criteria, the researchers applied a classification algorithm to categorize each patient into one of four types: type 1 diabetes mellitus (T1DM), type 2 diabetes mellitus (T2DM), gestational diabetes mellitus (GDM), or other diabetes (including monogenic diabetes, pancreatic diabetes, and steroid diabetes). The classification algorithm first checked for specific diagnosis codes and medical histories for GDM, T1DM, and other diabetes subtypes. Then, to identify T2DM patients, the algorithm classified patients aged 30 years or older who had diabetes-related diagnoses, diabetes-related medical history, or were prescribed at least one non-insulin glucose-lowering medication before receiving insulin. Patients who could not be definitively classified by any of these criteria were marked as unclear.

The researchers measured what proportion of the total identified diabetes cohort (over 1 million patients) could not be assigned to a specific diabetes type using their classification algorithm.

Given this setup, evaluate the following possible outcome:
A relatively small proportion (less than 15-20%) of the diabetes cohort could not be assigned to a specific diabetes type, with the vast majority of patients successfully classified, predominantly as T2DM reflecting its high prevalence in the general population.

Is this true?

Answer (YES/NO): YES